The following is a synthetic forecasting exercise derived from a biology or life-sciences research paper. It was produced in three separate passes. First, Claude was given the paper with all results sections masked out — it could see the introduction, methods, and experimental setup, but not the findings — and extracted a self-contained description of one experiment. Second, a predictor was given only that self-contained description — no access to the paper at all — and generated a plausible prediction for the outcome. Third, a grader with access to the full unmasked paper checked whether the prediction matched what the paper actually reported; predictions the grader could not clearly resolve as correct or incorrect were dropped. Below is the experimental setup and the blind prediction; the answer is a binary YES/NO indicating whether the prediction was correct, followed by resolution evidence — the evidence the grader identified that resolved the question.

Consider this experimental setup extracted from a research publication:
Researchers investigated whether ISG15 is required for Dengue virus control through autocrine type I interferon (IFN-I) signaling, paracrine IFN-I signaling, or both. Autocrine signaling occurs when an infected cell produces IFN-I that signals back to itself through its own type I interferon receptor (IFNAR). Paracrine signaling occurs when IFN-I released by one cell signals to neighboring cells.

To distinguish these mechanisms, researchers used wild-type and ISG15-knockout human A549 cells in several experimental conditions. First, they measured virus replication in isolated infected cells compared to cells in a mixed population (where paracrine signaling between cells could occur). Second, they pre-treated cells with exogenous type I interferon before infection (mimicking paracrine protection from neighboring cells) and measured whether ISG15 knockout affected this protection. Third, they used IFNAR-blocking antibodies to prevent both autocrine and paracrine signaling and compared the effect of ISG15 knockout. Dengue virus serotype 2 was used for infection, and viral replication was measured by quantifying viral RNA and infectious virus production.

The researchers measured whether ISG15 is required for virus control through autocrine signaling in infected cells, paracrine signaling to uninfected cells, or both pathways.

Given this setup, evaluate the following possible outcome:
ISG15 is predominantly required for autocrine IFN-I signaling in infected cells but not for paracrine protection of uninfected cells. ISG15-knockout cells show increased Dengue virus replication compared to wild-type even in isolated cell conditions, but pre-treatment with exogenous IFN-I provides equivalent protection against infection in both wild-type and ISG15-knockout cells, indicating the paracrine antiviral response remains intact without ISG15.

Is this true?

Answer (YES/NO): NO